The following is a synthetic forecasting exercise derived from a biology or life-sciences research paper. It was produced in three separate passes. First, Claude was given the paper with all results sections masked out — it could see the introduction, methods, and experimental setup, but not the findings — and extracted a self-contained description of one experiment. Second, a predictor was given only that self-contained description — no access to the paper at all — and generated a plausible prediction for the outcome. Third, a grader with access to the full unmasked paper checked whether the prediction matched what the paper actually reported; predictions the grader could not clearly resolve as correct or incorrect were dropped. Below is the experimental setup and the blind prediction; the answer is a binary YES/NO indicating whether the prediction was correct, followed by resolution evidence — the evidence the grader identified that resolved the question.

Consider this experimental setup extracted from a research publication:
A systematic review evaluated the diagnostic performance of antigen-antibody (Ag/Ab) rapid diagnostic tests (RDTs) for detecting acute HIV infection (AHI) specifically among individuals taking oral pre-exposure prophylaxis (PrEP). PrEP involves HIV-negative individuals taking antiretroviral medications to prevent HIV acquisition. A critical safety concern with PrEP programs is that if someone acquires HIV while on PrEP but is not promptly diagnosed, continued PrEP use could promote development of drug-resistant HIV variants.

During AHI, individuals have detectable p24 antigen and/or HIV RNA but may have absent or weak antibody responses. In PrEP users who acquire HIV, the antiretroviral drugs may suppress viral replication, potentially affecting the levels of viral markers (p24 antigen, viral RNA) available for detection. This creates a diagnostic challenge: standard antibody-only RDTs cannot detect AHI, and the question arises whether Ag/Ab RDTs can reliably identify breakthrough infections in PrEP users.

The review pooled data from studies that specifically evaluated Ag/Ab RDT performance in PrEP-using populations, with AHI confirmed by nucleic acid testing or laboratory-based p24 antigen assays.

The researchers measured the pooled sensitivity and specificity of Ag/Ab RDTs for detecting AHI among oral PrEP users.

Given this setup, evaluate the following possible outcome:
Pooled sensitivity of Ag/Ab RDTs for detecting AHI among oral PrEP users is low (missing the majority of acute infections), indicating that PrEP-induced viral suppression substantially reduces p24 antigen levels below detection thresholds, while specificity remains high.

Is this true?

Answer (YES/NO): YES